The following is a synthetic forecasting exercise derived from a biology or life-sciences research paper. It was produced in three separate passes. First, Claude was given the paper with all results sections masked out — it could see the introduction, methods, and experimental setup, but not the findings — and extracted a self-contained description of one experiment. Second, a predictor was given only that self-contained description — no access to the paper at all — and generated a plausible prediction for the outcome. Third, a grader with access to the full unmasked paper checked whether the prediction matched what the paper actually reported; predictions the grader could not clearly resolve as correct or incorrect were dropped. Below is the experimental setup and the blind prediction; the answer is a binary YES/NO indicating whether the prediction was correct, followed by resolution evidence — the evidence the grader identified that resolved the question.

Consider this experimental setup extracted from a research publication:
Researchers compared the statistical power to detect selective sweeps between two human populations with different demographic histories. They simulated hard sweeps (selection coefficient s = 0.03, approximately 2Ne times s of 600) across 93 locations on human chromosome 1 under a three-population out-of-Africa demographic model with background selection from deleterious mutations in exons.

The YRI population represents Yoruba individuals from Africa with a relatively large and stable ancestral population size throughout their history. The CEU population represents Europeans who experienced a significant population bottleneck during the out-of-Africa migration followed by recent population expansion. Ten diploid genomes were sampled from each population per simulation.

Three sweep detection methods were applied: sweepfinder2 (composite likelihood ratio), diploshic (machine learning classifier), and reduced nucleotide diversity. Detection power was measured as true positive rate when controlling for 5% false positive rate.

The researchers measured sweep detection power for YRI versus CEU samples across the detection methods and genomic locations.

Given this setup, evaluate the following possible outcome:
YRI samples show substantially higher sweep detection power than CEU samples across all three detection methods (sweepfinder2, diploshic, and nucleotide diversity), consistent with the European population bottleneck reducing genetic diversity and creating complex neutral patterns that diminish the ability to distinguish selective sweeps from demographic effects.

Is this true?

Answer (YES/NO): YES